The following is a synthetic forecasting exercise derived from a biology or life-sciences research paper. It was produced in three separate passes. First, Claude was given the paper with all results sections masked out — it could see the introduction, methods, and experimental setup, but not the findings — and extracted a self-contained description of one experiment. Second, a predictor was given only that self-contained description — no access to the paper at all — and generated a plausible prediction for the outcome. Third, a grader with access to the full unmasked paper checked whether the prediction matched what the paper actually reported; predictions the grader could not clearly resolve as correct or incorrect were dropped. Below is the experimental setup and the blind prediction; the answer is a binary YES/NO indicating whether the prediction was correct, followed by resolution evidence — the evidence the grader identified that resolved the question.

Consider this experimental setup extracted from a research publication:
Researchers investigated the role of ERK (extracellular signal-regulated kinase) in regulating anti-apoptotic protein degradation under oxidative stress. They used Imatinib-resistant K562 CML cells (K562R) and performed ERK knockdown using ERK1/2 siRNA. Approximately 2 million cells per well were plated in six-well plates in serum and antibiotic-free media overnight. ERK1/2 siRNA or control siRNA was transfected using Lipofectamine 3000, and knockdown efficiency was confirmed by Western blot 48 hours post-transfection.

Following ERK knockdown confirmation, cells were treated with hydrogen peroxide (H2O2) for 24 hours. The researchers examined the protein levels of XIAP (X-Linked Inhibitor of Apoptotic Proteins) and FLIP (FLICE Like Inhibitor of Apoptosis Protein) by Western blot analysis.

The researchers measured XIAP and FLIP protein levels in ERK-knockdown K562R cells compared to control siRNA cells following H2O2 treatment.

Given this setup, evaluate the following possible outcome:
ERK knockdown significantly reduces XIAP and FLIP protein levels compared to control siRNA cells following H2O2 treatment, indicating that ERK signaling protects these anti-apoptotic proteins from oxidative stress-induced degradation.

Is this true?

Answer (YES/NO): NO